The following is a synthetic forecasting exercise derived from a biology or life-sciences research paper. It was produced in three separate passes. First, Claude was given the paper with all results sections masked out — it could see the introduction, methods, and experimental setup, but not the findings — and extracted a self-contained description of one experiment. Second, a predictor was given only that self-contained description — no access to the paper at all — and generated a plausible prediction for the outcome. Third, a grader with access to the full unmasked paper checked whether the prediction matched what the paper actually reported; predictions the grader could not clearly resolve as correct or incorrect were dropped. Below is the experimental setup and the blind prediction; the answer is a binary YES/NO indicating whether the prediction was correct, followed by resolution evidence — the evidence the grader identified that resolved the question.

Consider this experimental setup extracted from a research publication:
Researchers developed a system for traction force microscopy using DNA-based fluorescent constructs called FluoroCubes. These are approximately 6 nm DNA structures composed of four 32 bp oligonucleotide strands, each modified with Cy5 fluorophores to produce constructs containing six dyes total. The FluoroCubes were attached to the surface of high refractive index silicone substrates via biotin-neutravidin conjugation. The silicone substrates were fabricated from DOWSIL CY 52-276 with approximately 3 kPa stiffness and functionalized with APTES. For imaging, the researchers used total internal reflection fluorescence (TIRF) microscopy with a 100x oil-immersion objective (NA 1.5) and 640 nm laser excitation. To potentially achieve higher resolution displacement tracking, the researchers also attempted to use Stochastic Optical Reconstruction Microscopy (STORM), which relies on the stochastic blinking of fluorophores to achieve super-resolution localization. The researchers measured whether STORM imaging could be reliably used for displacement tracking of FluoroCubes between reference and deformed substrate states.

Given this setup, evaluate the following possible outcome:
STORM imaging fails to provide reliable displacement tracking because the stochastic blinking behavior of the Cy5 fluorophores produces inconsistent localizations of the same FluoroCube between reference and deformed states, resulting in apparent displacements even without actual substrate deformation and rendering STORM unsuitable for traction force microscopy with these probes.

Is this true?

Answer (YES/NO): NO